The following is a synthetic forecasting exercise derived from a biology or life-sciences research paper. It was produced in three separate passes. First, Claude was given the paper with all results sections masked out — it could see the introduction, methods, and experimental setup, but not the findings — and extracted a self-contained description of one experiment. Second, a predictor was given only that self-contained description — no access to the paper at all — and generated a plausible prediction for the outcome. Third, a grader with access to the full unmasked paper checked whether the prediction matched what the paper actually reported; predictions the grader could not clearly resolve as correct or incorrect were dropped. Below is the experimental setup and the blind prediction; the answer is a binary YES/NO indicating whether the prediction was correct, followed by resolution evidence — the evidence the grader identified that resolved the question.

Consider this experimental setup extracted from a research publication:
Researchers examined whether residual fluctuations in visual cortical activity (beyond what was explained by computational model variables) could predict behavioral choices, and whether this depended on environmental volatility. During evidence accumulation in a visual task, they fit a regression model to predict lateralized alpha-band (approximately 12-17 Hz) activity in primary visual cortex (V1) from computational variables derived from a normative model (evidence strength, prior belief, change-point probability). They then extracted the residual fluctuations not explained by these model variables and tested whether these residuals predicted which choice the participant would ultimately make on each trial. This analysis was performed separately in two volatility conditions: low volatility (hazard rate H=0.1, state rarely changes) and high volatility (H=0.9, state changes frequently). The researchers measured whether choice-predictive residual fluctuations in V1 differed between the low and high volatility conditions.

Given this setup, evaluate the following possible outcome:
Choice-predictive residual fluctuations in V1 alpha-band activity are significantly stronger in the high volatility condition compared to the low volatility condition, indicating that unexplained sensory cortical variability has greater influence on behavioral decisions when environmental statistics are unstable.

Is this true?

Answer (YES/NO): NO